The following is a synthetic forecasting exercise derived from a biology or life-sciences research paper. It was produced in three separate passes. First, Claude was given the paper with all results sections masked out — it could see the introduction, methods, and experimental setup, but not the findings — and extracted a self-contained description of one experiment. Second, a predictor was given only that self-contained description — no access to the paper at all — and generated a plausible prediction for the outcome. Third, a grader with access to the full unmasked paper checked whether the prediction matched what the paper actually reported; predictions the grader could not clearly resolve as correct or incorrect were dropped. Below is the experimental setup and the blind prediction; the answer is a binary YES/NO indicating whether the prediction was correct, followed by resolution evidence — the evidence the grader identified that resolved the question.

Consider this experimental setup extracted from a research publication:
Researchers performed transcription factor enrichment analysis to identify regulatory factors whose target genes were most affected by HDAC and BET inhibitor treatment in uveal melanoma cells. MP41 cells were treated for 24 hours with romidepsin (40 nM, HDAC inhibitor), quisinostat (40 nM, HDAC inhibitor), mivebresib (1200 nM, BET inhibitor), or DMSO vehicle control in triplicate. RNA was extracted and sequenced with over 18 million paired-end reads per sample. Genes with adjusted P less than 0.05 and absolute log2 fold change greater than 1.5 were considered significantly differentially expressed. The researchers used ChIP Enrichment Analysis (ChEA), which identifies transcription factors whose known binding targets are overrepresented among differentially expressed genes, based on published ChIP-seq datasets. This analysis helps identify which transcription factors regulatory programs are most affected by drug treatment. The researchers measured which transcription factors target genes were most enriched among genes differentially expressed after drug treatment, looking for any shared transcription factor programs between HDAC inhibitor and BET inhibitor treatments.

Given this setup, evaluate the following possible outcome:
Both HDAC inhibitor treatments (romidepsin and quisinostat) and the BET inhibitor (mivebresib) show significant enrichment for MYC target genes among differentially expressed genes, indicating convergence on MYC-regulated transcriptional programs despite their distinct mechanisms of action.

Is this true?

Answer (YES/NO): YES